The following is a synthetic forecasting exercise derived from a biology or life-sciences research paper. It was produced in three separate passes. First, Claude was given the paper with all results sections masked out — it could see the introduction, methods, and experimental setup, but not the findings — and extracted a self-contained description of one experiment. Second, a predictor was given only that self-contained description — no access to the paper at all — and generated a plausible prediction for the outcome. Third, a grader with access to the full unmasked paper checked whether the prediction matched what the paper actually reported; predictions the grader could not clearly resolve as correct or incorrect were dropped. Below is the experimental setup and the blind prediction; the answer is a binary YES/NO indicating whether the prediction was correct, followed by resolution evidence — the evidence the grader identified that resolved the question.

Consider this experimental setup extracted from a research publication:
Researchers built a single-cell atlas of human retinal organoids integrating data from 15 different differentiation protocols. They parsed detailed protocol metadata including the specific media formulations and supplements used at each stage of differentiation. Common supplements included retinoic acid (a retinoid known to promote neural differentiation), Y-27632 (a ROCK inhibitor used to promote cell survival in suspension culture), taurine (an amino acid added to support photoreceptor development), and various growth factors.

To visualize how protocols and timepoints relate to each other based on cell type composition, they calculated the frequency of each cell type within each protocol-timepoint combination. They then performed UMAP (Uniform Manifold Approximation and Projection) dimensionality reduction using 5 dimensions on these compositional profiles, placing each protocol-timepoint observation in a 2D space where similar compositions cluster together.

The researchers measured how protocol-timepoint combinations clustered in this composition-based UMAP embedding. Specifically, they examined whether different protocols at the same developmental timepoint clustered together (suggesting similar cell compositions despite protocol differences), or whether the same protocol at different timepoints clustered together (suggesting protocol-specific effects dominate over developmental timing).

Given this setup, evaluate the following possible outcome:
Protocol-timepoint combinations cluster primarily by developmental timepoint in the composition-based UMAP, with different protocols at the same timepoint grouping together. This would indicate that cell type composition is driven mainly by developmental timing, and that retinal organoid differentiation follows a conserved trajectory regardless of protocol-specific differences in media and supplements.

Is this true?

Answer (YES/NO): YES